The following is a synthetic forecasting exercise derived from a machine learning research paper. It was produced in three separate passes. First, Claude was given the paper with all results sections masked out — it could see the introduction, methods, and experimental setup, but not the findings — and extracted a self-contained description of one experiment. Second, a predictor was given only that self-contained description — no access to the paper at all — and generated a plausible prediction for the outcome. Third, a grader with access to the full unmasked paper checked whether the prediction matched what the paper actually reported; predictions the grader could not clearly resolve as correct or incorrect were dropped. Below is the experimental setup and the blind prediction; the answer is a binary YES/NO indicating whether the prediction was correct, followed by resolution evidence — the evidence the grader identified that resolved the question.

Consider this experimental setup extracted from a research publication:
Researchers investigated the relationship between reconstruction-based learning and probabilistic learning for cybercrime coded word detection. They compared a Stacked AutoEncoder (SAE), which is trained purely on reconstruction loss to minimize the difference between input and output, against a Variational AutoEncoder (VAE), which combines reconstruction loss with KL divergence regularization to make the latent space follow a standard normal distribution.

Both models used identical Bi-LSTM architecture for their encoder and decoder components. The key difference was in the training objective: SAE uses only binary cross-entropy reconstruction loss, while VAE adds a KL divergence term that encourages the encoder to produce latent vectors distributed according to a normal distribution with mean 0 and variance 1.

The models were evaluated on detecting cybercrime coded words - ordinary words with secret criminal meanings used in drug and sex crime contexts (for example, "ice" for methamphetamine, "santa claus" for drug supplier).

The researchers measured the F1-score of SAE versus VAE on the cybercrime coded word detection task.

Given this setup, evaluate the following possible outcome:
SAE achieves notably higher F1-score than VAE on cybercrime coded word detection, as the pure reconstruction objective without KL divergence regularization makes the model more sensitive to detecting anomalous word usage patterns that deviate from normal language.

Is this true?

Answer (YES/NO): NO